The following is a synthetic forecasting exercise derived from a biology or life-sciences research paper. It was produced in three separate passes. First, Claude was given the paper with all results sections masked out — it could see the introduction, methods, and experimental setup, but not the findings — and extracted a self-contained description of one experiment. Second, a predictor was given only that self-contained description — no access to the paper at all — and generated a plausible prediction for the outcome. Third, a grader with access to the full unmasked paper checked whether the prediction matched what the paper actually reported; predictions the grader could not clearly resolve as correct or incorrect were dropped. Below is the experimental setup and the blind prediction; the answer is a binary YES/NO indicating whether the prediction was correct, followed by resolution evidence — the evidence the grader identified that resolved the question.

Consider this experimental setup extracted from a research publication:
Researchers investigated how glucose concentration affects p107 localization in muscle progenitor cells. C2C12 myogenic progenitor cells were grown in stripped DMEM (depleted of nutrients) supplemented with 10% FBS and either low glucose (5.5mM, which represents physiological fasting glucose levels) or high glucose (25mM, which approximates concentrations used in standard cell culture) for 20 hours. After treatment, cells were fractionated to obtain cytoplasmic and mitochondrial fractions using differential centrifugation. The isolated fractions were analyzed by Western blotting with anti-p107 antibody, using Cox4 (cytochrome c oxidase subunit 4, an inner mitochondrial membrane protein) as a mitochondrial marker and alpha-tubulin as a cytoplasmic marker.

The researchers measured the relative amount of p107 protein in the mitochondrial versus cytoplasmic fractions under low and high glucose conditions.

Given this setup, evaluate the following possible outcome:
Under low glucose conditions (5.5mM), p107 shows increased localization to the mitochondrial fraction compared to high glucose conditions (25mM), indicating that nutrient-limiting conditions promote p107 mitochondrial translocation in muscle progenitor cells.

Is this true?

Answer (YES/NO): NO